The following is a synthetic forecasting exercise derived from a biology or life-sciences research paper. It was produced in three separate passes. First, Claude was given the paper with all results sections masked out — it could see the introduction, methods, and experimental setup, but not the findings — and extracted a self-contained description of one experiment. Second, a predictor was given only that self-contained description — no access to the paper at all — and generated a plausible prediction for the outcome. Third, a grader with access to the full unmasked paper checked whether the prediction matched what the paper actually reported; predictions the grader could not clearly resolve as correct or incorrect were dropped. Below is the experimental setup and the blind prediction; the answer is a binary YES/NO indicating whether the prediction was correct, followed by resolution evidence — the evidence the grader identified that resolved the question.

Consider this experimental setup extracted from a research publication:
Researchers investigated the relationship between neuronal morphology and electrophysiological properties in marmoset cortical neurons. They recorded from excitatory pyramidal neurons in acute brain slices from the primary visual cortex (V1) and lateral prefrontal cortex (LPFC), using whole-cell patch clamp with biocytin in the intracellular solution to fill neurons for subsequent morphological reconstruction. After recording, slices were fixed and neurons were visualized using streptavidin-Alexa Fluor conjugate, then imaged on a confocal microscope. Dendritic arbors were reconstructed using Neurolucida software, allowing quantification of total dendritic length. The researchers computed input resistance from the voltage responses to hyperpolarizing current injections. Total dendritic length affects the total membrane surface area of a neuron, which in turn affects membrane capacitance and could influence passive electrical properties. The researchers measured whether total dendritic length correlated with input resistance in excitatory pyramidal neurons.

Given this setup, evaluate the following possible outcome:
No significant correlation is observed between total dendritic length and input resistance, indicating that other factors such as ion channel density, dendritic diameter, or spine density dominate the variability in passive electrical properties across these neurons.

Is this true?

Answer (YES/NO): NO